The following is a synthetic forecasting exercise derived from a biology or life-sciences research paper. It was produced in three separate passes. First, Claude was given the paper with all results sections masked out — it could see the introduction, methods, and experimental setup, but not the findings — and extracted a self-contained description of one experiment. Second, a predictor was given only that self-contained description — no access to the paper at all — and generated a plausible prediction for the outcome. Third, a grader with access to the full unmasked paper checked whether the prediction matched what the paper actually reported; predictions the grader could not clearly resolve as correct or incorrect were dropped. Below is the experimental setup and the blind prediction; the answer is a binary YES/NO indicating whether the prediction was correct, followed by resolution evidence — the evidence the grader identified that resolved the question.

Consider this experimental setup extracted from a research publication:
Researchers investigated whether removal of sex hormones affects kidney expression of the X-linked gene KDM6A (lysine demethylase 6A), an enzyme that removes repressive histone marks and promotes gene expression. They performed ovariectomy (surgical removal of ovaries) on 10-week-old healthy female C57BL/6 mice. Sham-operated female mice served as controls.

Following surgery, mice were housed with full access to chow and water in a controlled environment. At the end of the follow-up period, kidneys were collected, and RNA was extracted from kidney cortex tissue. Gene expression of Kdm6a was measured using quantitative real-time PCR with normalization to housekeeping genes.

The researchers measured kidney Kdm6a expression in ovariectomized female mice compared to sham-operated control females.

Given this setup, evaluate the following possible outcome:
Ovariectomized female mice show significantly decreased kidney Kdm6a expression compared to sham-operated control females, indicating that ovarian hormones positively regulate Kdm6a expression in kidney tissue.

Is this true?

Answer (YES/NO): NO